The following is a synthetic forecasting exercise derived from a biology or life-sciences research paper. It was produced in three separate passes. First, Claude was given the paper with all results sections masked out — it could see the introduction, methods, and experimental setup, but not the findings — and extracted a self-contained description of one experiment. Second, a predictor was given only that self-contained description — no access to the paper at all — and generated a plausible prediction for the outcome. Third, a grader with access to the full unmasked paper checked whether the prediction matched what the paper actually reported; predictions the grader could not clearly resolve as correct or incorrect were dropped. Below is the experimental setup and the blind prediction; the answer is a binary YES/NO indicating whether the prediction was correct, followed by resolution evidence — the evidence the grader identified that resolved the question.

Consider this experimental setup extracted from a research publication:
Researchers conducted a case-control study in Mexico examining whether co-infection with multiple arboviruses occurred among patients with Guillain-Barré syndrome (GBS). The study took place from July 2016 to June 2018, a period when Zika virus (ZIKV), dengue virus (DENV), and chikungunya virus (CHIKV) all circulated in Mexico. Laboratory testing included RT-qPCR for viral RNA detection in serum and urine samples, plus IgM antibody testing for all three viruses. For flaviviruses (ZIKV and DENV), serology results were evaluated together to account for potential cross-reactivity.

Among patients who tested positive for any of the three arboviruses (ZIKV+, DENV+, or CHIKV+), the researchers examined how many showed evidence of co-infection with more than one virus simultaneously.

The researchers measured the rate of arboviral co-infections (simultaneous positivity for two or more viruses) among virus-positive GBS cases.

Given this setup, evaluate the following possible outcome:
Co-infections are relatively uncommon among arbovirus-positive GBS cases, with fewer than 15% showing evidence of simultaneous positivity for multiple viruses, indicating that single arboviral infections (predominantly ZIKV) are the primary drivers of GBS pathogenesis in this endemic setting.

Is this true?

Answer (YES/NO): NO